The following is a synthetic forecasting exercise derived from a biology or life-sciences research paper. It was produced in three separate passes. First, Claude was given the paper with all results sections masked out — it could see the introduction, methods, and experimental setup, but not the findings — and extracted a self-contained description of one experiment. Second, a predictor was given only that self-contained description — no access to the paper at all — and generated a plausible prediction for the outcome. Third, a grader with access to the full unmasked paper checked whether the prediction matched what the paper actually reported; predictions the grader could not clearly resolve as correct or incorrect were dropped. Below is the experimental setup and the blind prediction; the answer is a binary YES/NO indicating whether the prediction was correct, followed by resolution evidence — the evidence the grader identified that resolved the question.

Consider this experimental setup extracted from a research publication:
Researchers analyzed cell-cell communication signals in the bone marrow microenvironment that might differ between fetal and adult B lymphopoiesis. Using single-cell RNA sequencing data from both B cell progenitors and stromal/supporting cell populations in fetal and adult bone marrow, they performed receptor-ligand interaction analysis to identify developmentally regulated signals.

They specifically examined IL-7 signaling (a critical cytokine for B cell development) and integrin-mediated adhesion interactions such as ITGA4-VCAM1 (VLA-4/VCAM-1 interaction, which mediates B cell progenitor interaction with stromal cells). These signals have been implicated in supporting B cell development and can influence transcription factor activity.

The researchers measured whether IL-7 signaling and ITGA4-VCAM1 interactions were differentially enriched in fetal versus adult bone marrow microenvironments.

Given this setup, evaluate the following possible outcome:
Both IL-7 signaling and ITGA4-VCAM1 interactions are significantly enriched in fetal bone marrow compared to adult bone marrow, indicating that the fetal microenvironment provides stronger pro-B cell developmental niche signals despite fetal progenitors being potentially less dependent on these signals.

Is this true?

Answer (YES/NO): YES